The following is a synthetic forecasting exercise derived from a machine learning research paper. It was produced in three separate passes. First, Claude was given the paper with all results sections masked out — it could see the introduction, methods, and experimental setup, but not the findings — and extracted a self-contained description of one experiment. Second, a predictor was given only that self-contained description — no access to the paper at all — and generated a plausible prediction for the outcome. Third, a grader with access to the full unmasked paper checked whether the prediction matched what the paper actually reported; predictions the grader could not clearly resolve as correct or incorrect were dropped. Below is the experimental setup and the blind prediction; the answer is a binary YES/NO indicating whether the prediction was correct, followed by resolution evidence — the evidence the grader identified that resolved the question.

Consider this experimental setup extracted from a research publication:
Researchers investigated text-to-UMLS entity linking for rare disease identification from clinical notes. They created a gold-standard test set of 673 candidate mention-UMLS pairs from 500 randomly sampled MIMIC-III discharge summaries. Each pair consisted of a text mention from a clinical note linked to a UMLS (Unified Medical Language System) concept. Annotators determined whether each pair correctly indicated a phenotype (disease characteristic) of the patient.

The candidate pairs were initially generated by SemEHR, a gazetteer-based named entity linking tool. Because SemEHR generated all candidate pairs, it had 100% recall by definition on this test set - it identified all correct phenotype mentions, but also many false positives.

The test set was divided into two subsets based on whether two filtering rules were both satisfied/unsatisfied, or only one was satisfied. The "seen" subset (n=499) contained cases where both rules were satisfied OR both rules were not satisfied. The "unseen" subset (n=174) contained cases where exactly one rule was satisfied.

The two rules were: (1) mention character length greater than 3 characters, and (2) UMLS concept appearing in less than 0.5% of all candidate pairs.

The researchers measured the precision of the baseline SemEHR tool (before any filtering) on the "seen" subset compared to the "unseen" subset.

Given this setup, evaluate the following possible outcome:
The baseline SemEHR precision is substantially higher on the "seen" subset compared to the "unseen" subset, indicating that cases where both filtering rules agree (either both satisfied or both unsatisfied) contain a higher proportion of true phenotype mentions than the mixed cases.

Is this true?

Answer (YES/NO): NO